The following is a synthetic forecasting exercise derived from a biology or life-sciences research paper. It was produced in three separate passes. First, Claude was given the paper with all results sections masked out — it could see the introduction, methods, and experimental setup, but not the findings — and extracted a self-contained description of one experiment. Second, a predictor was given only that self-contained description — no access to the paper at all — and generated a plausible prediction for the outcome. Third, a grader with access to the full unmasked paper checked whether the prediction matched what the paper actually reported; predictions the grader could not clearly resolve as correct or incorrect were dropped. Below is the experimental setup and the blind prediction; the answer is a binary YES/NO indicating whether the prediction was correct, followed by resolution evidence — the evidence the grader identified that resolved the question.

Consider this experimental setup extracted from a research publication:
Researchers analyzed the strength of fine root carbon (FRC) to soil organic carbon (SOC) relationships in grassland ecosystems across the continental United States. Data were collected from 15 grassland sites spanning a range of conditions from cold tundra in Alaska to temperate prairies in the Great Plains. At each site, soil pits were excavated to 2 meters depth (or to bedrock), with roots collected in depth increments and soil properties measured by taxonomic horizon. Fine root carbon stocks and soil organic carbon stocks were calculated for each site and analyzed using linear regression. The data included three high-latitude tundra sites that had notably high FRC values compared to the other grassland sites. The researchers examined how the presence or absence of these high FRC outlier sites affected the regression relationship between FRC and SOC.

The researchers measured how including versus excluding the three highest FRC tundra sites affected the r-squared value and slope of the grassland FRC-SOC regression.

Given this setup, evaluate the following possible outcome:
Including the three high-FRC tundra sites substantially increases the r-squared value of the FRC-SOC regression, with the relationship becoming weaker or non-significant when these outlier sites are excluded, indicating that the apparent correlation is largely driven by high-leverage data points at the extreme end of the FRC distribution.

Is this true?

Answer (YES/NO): YES